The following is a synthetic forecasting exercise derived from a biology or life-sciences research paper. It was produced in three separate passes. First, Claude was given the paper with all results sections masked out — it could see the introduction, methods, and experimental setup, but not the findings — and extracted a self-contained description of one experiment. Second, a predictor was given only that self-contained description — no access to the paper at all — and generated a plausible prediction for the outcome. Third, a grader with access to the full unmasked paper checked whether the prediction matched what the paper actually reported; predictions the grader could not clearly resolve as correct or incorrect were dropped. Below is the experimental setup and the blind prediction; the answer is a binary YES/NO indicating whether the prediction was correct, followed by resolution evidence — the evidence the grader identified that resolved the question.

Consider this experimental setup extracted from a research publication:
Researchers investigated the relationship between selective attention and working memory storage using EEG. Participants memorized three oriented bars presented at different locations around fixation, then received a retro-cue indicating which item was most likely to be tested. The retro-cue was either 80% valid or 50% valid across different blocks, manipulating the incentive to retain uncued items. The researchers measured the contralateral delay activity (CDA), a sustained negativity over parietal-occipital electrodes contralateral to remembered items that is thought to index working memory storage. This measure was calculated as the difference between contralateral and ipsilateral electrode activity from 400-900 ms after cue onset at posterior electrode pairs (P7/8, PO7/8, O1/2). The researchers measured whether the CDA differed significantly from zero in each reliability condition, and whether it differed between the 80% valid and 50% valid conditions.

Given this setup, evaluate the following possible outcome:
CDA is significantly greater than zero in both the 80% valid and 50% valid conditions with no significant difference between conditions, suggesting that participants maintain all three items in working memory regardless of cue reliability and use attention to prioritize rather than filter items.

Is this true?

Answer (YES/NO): NO